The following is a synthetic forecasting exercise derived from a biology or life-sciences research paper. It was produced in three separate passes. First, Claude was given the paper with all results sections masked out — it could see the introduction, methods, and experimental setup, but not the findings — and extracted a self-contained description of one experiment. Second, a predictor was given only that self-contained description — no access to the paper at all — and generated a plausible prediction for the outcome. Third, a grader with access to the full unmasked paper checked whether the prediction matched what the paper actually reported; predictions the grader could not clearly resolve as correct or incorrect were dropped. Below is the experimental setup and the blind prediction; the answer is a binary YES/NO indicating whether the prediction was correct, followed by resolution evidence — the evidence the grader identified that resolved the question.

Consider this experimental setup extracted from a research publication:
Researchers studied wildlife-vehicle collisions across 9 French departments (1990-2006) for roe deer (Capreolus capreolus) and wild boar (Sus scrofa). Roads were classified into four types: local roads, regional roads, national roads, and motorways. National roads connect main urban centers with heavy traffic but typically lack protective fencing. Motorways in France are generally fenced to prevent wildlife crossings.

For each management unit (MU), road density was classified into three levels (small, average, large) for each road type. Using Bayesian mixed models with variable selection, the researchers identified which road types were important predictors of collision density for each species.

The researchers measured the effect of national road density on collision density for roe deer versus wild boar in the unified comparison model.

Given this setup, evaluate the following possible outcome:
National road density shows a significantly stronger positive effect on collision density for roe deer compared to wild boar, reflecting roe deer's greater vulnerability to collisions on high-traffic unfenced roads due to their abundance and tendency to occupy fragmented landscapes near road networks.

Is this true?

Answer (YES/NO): NO